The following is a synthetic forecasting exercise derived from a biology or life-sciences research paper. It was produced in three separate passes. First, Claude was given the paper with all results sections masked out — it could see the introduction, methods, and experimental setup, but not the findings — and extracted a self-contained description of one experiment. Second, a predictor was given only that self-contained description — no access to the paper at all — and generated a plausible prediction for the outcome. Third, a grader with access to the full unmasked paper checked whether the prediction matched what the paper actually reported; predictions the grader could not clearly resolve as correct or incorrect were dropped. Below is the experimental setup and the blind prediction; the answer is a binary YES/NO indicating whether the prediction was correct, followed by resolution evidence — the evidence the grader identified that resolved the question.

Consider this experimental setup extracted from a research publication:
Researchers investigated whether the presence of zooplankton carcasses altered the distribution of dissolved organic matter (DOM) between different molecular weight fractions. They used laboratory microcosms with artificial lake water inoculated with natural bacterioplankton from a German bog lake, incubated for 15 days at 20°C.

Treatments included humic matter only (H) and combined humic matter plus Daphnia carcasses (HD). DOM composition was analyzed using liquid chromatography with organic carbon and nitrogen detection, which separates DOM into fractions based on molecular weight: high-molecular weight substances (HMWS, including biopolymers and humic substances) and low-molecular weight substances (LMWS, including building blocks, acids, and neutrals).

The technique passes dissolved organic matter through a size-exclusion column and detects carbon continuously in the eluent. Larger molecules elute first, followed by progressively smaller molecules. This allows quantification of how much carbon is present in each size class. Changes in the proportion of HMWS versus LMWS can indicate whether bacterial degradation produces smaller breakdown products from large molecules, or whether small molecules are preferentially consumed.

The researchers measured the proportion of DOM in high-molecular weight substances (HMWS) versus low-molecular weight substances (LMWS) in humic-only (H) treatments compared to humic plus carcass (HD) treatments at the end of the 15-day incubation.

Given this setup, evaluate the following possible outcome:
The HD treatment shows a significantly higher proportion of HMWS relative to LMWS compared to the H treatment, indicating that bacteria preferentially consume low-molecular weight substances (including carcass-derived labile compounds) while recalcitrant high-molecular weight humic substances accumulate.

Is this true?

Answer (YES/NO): NO